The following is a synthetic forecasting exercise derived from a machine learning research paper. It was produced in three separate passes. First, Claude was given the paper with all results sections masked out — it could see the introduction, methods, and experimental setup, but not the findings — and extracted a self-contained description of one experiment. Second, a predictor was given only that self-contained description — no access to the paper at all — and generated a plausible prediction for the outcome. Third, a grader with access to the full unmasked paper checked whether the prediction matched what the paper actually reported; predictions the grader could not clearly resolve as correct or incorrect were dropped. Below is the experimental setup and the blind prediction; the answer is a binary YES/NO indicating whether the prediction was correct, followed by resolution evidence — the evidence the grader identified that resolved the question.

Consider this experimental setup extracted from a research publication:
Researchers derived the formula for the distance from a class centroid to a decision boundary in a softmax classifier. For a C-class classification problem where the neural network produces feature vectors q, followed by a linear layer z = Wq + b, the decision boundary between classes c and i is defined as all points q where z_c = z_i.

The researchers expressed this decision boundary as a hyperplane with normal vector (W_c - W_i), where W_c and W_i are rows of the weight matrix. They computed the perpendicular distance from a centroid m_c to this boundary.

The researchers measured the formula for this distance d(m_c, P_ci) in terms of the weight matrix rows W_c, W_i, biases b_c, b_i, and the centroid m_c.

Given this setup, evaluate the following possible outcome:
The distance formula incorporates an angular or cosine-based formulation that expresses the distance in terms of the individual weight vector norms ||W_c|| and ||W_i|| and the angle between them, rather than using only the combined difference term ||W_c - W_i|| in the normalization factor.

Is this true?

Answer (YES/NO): NO